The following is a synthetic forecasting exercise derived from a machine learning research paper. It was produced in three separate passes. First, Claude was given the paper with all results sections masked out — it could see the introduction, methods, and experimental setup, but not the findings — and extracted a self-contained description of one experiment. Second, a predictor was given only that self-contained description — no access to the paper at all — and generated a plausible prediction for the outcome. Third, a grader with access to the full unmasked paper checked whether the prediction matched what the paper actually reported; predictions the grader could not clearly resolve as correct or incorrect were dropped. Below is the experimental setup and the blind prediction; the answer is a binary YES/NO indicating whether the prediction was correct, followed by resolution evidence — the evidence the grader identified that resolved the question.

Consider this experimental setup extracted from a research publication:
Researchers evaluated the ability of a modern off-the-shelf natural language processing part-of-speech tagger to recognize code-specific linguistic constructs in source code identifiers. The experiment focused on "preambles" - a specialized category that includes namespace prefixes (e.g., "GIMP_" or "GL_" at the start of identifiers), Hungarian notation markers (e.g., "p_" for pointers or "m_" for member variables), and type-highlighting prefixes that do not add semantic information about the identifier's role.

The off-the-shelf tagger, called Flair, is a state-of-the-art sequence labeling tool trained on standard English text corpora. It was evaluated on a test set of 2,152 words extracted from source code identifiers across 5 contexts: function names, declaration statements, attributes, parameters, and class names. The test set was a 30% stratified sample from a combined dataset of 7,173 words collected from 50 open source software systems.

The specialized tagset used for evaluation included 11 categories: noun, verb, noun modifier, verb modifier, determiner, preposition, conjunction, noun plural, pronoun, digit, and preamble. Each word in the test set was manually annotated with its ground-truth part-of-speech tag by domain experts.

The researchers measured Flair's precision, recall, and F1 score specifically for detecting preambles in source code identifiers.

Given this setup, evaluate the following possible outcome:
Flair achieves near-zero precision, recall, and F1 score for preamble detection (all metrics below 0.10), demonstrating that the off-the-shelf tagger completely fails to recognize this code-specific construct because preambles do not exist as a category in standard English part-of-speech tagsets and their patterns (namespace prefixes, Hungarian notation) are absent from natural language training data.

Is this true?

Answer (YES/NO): YES